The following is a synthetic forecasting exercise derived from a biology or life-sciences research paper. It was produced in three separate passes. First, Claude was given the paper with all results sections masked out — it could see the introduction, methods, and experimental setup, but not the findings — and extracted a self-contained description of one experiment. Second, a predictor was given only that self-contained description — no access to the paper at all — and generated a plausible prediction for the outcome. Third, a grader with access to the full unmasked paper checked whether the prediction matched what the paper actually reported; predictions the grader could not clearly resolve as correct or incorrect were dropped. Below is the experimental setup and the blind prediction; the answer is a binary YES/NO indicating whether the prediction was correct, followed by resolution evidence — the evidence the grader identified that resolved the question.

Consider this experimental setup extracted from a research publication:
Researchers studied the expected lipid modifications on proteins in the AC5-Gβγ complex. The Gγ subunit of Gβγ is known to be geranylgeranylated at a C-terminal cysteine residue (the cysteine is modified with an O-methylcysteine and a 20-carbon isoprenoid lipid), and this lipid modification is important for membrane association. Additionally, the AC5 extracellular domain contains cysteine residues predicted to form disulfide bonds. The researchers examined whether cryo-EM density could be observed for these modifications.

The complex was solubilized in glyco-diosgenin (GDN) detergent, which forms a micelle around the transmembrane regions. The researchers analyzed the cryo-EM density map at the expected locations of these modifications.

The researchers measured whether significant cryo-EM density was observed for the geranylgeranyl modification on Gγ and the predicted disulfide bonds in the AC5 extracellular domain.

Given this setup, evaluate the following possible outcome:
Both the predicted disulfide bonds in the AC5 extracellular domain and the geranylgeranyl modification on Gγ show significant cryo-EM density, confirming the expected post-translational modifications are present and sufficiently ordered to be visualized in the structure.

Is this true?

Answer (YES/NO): NO